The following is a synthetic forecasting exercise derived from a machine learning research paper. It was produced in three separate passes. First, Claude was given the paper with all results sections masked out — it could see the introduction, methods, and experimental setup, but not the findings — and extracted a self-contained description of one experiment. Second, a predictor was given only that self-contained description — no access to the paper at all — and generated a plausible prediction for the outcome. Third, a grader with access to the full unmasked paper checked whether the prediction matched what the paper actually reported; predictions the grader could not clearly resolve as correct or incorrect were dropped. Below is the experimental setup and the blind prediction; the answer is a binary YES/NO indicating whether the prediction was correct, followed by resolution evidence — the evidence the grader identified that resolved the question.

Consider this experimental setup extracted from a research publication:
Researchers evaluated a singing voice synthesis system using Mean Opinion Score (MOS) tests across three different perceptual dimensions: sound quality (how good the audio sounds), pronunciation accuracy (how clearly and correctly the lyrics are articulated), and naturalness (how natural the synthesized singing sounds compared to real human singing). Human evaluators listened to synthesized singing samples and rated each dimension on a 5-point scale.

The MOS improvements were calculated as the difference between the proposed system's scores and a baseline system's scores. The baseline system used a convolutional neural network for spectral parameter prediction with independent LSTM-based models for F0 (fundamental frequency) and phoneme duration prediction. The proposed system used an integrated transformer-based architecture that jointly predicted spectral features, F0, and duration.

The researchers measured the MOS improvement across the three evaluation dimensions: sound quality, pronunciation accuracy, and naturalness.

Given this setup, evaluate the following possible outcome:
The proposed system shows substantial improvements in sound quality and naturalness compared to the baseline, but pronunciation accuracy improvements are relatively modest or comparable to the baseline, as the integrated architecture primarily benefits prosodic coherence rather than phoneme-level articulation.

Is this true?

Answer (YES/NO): NO